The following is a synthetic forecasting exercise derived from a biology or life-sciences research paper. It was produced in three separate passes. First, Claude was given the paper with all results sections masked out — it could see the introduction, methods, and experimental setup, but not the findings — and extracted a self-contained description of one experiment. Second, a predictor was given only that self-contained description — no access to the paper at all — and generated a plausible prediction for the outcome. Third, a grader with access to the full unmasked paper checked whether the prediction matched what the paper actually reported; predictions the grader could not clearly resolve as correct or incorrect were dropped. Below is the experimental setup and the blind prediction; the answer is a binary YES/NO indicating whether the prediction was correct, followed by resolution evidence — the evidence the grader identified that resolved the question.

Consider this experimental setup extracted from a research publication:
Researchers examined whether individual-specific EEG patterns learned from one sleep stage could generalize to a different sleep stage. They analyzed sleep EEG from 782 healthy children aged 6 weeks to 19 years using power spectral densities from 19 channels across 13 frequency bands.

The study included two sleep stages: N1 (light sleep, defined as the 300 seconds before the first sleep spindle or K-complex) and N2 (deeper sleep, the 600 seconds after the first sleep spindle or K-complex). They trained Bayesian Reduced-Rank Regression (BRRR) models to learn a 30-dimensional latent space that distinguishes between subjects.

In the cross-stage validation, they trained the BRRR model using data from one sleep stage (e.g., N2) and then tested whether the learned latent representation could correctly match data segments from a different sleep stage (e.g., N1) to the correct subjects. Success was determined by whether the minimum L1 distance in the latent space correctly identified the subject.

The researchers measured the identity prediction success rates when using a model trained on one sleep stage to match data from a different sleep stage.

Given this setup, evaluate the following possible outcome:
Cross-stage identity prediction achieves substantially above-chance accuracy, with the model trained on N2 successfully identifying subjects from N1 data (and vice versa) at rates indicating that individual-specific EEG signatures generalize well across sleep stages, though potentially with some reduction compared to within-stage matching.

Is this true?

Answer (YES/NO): NO